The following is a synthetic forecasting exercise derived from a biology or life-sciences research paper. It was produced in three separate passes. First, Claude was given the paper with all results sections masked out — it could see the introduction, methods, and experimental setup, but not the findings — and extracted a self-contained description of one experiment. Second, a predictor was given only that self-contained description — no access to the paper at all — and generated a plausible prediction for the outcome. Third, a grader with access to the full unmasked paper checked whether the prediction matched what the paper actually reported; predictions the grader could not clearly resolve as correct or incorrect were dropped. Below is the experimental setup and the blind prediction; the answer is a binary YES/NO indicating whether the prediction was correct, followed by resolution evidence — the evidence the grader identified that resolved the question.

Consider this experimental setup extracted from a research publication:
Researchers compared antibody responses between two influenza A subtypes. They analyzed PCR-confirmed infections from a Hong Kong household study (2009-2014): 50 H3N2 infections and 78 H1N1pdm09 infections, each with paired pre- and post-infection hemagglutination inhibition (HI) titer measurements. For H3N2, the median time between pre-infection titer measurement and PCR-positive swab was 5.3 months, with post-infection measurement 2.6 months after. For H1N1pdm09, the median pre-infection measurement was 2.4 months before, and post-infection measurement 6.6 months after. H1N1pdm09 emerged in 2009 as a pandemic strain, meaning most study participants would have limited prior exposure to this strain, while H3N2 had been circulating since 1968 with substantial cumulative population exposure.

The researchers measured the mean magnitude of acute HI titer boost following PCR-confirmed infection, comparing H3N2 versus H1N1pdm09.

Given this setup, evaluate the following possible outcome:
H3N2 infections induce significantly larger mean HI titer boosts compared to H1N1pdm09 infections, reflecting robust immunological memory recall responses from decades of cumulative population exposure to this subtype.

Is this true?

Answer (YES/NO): YES